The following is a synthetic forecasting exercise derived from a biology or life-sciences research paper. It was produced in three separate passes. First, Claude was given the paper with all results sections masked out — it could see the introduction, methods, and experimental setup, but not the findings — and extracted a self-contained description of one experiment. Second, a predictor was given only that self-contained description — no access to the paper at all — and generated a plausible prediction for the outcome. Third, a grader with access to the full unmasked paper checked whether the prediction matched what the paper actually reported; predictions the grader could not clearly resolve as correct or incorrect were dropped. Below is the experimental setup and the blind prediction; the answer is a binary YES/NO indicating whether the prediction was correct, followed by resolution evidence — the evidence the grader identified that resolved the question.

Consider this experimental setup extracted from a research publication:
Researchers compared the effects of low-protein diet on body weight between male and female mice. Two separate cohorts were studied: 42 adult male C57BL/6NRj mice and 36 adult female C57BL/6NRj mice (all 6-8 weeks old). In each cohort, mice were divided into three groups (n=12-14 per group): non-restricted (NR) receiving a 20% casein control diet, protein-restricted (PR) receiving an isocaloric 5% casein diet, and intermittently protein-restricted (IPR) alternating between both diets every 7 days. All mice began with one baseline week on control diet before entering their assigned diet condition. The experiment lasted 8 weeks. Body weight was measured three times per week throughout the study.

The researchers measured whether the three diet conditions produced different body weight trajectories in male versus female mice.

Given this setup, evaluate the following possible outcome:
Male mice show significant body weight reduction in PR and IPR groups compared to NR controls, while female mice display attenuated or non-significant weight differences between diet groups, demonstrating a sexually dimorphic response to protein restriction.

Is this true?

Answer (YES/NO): NO